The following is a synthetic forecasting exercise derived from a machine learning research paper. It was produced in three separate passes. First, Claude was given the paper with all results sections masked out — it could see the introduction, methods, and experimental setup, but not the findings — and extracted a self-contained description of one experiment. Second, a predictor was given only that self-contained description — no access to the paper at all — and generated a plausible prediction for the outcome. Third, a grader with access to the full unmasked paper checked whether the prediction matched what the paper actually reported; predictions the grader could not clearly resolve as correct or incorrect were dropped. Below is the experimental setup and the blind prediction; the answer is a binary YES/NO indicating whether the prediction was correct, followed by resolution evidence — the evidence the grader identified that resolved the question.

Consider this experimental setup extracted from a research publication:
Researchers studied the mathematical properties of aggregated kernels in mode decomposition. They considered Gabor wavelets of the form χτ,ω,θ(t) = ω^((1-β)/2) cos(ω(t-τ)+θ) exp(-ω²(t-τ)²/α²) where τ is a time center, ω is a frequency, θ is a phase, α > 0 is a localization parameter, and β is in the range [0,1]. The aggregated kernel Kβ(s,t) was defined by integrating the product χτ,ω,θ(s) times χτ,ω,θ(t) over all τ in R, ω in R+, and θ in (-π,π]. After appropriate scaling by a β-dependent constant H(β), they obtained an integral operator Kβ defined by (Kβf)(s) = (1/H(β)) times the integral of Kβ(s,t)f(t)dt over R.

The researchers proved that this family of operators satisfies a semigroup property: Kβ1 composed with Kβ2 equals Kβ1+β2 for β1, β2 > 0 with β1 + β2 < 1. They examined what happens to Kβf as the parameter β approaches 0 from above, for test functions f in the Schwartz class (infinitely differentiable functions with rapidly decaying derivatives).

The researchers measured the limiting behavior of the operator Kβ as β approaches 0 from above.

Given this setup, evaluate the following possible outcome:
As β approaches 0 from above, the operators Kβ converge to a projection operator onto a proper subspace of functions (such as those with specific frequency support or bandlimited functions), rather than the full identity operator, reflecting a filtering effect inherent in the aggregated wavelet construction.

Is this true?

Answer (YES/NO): NO